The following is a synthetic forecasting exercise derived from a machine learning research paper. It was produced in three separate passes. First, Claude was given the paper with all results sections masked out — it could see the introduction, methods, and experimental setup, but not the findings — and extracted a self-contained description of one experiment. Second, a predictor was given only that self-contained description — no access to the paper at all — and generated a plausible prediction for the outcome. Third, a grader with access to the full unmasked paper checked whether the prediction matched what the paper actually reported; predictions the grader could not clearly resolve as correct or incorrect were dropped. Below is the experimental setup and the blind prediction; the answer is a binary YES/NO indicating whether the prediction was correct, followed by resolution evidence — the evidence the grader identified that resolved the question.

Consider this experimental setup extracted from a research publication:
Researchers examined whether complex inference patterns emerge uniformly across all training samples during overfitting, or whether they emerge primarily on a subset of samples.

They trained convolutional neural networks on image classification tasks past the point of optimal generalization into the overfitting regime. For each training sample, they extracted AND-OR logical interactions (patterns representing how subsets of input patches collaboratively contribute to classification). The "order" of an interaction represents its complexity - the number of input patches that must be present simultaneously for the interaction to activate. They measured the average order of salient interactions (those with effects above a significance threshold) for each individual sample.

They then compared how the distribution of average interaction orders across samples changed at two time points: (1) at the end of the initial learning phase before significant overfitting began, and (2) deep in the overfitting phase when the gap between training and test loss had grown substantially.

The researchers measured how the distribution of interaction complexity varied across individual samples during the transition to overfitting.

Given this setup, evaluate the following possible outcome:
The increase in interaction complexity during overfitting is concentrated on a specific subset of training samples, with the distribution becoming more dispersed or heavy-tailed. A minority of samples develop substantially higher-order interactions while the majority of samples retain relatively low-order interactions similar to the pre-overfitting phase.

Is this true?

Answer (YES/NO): YES